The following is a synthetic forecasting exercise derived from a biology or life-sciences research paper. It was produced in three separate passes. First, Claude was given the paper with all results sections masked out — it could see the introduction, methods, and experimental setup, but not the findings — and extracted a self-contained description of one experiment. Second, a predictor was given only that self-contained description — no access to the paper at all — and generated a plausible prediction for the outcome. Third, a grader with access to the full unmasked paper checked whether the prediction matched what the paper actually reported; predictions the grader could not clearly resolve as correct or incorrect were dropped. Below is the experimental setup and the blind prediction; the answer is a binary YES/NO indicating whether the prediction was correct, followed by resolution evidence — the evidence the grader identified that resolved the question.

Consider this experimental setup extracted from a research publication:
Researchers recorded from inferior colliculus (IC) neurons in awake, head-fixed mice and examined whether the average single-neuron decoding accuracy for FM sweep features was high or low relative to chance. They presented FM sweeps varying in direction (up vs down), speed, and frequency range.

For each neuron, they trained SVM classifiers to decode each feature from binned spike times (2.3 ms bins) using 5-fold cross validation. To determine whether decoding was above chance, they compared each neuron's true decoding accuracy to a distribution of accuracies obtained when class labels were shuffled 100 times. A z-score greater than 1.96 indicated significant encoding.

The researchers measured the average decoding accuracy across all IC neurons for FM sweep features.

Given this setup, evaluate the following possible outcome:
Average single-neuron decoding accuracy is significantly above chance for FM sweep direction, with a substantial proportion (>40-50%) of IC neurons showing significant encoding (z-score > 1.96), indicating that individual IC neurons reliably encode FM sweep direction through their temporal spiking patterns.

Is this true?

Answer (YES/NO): NO